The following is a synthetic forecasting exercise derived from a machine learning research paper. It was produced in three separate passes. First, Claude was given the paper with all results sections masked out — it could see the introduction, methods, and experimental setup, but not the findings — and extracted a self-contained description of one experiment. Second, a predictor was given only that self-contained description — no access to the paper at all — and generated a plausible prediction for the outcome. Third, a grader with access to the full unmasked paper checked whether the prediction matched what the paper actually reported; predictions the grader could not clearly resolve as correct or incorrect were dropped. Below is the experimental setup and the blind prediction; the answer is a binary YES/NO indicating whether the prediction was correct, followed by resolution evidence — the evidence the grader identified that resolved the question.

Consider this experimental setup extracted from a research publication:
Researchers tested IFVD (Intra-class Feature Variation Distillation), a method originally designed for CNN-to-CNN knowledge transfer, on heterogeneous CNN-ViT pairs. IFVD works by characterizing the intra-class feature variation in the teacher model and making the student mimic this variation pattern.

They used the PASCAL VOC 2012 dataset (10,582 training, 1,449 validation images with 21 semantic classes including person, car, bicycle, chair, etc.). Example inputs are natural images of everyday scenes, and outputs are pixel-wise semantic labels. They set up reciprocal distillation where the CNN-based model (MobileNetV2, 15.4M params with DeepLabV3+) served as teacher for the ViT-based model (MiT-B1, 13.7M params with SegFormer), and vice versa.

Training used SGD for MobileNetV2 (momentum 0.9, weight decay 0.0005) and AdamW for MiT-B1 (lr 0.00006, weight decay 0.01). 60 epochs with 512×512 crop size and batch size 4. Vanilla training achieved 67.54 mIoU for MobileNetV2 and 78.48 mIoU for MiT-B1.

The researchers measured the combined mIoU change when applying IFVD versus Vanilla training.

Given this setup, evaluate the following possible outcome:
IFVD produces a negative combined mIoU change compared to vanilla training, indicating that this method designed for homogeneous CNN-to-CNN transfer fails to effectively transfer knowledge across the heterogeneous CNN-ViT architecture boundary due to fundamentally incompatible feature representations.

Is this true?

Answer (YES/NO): YES